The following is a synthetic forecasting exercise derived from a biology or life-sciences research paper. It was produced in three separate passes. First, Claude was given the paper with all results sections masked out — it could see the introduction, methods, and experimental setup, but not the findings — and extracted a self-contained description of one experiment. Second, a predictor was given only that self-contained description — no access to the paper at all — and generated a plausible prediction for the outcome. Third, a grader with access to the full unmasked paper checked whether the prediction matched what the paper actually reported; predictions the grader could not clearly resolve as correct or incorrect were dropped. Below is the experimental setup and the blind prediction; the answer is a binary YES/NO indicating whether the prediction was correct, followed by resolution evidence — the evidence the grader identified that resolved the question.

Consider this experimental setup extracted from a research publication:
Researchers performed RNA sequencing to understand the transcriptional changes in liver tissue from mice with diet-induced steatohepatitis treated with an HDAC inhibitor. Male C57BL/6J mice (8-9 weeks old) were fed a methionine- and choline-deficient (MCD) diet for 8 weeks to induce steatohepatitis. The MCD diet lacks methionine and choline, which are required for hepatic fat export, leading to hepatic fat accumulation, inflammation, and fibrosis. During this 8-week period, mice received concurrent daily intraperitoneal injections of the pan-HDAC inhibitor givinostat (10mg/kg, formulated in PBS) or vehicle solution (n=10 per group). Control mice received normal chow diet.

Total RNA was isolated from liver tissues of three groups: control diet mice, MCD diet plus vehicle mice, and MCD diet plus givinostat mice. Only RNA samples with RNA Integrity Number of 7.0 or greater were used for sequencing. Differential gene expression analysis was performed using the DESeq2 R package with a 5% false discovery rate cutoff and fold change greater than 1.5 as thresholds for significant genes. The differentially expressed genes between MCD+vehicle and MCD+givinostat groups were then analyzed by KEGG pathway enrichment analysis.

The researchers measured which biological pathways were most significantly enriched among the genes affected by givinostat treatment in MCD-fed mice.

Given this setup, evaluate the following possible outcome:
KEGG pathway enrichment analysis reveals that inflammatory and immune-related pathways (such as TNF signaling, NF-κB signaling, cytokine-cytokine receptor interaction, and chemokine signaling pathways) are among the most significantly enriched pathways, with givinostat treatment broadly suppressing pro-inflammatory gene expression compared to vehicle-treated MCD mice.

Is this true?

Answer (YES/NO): NO